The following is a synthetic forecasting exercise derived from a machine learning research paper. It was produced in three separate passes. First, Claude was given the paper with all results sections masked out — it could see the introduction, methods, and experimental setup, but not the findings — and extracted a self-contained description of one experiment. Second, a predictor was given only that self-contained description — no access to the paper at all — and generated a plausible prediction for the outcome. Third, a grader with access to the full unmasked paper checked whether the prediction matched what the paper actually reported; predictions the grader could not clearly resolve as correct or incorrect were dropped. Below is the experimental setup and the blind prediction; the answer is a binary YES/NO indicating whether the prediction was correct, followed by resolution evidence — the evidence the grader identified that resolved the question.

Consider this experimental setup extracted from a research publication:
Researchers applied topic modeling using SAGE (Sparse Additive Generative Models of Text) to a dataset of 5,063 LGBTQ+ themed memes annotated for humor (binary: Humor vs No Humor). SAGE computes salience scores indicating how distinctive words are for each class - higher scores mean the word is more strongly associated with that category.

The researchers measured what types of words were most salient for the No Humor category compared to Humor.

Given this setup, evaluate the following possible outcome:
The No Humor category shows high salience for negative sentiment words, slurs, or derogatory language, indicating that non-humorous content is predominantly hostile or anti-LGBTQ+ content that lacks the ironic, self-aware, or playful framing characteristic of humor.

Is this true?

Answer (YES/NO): NO